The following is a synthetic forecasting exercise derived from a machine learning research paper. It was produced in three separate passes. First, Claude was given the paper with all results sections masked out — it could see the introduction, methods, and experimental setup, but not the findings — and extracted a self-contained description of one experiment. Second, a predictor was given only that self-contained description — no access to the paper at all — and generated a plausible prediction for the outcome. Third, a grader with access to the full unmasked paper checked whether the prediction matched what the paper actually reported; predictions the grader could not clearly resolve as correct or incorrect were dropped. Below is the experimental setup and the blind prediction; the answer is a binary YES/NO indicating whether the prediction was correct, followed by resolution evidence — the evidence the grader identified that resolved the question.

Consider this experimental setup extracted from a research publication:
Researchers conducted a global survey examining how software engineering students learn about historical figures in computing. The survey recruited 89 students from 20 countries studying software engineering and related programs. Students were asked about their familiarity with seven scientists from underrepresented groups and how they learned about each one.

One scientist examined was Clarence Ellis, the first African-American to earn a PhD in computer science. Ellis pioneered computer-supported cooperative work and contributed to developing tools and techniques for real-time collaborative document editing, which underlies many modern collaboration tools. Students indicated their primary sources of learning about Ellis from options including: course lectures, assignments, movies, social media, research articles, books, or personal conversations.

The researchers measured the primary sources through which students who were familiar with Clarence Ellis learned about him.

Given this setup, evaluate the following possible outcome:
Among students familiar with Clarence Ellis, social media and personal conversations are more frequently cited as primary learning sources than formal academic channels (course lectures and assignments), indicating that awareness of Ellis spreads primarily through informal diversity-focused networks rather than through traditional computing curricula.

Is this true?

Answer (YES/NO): NO